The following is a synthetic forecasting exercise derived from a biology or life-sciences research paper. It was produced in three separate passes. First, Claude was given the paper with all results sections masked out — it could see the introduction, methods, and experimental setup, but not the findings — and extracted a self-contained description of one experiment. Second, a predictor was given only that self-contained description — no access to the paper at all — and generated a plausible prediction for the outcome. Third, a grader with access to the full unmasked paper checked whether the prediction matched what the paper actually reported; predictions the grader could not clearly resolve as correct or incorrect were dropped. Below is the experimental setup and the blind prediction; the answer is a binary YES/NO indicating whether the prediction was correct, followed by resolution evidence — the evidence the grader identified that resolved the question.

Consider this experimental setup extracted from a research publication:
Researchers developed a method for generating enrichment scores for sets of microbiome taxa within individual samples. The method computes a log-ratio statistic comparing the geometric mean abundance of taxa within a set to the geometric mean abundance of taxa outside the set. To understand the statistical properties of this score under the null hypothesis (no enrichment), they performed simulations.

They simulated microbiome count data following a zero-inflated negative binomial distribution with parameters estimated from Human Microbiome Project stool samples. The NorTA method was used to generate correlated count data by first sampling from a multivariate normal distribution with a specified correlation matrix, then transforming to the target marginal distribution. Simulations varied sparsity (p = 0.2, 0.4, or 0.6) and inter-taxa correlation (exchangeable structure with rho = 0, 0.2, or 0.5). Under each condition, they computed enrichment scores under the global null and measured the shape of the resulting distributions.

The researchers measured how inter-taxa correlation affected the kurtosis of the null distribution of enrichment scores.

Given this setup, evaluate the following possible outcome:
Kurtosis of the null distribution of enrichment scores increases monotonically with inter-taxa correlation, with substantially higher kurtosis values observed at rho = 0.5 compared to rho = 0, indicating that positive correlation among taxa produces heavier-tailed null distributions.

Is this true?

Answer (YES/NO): NO